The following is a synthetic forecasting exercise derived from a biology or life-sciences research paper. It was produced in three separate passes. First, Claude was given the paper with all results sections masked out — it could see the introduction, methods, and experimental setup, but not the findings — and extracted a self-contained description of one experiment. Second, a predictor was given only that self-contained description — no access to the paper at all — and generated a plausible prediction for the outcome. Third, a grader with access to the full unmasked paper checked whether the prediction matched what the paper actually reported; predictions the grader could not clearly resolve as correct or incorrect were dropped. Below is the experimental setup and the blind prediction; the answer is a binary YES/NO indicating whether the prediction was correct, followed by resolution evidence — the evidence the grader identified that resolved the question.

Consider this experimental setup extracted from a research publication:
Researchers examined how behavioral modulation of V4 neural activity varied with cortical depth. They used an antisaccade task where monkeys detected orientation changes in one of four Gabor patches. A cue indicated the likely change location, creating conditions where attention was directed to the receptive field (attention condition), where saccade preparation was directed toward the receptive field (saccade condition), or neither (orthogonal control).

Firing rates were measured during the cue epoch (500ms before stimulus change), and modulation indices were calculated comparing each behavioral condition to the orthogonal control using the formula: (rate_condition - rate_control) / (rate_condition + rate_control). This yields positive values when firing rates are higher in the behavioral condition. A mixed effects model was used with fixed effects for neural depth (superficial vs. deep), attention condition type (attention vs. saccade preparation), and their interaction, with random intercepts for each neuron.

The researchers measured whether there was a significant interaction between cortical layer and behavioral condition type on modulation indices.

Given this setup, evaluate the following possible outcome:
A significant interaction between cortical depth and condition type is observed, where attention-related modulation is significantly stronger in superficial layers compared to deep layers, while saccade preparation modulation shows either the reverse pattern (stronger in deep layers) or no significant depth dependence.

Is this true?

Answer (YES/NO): NO